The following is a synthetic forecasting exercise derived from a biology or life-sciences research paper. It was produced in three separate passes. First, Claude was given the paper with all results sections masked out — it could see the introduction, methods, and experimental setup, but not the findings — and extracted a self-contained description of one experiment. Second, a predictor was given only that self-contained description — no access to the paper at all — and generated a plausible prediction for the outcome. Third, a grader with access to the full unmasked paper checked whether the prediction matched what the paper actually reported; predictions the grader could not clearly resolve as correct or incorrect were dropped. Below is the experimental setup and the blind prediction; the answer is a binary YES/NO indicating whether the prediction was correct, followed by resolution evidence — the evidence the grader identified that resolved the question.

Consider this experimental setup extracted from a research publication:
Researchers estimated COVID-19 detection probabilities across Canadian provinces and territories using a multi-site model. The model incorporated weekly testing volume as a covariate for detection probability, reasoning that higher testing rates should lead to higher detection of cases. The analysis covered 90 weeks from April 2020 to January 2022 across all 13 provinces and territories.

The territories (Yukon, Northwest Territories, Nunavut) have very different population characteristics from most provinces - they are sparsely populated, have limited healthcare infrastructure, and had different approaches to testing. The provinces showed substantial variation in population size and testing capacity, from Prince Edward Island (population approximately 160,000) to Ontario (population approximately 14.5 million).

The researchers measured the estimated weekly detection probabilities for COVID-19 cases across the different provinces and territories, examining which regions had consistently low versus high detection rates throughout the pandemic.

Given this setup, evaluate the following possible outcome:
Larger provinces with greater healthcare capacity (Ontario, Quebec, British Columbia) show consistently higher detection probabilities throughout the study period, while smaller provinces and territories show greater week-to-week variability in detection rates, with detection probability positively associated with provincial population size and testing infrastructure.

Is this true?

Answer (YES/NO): NO